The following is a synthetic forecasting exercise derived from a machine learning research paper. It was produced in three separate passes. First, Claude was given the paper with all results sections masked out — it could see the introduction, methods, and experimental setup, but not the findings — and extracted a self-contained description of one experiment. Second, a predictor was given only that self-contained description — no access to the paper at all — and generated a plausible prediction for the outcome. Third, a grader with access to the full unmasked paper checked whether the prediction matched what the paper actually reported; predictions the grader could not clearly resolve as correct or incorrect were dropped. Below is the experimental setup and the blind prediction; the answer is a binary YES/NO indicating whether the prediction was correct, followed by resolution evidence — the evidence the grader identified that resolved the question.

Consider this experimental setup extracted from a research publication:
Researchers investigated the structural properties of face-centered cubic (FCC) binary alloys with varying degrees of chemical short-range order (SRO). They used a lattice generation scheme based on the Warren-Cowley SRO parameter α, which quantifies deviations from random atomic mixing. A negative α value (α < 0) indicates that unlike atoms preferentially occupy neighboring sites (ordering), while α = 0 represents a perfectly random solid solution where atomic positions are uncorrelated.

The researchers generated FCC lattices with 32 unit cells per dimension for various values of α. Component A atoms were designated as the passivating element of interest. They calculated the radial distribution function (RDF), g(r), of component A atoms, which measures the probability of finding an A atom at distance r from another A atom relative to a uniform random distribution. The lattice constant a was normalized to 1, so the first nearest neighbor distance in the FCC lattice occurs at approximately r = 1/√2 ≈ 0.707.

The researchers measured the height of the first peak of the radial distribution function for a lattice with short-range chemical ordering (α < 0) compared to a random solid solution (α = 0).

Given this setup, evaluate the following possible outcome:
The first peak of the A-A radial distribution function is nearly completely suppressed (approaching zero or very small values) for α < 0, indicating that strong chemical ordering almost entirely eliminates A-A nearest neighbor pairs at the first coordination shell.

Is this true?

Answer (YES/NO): NO